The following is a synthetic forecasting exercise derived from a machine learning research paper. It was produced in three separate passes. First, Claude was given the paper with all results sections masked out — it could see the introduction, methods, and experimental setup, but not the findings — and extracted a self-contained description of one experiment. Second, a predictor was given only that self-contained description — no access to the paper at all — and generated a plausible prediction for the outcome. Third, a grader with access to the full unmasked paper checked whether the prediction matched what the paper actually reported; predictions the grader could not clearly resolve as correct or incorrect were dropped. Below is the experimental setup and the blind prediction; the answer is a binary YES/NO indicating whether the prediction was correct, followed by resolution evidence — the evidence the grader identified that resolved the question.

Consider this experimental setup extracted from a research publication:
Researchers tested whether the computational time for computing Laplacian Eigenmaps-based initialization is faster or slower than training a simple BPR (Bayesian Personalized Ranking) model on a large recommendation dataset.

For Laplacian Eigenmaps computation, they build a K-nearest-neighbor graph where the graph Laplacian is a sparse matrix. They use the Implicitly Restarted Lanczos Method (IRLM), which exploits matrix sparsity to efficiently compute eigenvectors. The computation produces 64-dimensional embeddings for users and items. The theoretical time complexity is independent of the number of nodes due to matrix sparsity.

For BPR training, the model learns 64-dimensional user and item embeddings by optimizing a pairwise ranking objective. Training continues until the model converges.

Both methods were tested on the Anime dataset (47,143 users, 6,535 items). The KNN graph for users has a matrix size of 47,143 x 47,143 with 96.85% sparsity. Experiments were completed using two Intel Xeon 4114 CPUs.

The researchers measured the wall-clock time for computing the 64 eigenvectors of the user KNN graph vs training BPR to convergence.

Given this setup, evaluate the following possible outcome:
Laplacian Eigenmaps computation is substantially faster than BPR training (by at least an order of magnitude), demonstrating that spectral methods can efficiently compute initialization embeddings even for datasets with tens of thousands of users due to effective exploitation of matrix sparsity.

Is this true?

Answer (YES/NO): YES